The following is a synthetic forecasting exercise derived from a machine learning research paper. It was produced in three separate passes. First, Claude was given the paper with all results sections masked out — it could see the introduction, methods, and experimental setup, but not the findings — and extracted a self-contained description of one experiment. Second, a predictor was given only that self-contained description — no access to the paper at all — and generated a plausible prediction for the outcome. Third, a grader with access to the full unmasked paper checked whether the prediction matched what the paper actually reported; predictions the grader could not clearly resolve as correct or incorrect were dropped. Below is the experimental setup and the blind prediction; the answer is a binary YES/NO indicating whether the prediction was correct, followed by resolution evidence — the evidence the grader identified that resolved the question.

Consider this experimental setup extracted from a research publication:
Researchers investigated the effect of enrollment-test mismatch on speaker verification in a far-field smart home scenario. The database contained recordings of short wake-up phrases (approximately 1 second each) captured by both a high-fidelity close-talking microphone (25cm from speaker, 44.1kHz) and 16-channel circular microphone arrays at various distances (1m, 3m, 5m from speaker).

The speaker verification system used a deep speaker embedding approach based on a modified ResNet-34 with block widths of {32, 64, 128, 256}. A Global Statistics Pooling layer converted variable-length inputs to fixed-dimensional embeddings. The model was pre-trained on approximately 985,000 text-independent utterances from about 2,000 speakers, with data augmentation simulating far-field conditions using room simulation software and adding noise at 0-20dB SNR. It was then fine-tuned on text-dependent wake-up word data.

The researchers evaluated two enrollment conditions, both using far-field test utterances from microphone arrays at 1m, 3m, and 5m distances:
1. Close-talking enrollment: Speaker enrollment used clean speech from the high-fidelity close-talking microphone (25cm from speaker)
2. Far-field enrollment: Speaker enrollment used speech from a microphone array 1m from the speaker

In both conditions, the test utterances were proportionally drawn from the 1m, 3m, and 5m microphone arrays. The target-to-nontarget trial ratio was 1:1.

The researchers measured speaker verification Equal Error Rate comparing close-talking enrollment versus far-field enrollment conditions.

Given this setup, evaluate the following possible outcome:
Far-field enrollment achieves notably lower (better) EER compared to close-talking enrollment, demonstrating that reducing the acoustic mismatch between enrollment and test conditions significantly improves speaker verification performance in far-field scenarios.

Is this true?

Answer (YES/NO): YES